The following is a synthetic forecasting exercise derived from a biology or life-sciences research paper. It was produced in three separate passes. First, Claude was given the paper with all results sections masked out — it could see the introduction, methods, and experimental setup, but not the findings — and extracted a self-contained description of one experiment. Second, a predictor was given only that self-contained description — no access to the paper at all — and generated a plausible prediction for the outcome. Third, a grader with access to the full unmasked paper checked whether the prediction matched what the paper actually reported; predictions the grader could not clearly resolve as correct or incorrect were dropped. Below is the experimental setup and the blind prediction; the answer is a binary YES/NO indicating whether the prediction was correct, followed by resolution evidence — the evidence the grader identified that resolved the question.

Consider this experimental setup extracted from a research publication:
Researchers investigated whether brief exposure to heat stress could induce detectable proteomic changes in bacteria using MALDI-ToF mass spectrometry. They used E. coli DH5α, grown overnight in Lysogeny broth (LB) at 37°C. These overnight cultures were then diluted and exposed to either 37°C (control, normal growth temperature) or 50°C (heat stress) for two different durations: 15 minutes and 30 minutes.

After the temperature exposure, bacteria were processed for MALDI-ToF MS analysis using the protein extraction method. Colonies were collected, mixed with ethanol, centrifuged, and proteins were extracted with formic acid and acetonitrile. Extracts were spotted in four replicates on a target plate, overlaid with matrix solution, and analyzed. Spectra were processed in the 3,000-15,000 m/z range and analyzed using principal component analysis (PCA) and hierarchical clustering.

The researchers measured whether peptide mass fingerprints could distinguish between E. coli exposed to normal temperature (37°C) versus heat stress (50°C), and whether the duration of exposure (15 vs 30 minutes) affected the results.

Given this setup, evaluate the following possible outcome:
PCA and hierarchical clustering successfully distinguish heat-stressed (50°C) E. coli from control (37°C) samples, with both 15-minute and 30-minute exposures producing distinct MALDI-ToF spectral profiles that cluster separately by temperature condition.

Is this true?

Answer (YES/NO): YES